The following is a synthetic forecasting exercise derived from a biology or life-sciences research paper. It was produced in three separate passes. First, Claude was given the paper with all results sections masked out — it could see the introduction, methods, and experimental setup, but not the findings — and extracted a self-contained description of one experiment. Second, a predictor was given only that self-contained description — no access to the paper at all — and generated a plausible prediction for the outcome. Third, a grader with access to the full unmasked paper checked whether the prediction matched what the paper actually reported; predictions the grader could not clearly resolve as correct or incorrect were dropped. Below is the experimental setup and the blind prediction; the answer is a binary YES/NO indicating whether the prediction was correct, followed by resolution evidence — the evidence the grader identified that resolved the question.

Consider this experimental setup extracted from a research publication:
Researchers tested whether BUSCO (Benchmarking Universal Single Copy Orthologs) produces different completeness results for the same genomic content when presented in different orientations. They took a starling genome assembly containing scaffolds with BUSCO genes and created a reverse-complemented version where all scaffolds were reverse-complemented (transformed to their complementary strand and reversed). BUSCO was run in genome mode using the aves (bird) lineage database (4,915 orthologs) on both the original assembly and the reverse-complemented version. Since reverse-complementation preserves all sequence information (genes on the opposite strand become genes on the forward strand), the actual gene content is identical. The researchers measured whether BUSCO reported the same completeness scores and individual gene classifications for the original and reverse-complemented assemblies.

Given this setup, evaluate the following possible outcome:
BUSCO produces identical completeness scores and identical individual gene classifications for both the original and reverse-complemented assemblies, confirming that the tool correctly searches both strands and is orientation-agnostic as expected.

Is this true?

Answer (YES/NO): NO